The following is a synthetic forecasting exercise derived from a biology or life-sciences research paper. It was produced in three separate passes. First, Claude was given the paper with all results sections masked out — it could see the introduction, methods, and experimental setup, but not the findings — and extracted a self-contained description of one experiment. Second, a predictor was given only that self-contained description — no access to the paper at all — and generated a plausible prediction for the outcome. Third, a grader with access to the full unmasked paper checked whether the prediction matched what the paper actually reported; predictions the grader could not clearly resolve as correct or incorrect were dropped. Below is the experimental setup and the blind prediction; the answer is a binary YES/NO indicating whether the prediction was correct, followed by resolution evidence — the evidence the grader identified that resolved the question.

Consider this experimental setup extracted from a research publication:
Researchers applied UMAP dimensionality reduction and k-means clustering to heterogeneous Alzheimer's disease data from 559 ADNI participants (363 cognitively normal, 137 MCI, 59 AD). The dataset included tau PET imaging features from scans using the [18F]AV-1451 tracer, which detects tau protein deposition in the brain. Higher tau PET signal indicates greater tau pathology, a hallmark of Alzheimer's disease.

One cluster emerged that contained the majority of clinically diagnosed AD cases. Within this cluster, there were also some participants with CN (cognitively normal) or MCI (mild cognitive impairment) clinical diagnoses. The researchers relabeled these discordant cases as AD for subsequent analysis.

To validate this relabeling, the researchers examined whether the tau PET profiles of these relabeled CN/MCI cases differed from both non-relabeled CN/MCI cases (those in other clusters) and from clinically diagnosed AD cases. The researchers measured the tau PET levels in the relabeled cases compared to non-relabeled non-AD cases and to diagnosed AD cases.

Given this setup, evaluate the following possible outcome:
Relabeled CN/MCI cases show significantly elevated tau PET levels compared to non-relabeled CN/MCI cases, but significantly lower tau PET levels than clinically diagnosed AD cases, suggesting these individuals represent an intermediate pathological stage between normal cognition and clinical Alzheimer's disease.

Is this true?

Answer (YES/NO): YES